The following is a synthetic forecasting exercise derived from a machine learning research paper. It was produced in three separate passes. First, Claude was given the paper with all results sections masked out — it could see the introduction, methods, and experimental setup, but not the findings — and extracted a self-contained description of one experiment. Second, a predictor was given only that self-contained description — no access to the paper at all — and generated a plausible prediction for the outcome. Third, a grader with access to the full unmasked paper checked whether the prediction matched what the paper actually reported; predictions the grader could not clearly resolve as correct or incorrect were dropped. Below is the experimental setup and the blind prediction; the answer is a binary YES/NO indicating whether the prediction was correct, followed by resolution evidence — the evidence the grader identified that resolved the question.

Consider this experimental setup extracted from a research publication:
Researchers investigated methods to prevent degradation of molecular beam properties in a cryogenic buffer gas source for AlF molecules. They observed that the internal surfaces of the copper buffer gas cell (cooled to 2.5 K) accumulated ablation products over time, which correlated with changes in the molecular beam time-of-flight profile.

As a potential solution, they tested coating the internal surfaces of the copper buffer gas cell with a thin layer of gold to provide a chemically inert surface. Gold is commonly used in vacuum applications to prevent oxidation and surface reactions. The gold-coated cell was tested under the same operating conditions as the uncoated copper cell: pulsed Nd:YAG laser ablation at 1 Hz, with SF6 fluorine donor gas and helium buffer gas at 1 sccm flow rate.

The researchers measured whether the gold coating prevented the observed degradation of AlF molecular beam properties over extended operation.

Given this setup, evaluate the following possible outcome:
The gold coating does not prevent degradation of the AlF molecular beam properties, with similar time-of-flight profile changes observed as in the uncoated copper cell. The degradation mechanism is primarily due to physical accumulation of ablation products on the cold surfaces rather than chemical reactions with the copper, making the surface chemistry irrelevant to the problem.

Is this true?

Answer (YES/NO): YES